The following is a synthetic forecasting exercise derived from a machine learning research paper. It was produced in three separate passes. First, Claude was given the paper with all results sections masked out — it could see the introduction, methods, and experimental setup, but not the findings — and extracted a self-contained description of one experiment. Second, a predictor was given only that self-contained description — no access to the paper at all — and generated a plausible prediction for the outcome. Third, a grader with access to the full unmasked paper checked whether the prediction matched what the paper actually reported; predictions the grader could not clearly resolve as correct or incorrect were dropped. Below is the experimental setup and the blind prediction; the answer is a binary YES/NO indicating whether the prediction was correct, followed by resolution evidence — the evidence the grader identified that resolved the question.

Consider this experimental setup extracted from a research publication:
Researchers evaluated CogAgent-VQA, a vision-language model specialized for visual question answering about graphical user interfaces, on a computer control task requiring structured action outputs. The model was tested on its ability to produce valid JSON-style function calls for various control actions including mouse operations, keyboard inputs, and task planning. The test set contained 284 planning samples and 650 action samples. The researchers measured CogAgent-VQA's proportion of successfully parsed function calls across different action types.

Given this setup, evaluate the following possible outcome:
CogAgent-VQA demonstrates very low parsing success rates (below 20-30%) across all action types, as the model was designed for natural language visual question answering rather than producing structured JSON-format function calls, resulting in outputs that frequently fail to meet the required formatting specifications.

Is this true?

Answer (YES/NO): NO